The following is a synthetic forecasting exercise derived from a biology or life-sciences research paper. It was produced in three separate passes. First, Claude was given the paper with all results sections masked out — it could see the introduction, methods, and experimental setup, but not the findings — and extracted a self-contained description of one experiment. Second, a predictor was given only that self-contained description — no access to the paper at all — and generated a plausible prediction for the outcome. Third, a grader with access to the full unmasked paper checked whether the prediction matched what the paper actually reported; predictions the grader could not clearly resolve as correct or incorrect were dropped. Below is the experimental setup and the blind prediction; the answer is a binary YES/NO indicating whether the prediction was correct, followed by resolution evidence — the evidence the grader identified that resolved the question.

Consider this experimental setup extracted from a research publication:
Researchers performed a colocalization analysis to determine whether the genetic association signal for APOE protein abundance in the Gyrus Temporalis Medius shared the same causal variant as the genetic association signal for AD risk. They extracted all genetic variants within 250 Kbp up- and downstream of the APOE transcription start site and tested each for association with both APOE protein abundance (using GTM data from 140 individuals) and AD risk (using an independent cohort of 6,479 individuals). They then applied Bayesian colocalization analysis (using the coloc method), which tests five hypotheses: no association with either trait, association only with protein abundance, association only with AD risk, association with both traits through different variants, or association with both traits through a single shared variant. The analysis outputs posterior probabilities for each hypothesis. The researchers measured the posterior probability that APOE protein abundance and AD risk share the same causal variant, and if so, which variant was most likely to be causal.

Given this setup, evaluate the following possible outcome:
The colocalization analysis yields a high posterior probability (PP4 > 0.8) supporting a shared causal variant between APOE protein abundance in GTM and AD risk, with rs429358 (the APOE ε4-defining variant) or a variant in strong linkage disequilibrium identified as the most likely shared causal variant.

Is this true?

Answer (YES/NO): NO